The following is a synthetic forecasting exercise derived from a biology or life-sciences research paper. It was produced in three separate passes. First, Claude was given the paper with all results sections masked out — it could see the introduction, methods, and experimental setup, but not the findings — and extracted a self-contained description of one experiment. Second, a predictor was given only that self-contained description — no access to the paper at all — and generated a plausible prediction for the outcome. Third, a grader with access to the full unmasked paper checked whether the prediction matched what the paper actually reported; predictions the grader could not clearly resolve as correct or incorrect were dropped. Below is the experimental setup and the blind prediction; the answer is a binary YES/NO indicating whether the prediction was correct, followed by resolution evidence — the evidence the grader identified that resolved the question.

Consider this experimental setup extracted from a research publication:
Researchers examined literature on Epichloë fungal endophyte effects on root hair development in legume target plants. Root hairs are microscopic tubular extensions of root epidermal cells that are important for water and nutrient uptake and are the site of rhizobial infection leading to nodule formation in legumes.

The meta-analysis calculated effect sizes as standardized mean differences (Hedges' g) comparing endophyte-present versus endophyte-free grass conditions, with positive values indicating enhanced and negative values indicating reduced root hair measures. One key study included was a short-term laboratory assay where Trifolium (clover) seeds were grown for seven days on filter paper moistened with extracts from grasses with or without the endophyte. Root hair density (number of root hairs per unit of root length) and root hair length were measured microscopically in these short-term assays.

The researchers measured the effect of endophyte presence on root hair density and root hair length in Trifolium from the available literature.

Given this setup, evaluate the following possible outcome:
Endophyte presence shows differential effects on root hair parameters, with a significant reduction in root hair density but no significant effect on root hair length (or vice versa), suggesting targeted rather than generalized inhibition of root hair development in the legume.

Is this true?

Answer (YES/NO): NO